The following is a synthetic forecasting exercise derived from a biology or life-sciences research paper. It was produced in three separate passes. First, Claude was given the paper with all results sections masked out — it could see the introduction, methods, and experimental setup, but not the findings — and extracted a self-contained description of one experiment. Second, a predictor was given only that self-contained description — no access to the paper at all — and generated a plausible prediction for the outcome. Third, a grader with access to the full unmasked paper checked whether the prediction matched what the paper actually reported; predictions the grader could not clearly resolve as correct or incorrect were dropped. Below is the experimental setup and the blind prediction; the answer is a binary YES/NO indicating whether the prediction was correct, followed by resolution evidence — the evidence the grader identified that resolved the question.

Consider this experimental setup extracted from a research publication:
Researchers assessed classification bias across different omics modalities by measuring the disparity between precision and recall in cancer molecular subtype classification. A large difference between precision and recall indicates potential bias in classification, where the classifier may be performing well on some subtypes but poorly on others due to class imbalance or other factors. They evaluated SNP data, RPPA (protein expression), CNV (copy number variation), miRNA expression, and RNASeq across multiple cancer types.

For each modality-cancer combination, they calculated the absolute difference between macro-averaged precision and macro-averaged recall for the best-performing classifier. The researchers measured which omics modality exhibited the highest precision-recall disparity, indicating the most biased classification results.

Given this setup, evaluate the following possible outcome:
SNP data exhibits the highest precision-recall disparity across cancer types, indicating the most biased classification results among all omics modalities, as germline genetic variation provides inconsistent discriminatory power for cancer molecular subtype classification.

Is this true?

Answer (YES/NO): YES